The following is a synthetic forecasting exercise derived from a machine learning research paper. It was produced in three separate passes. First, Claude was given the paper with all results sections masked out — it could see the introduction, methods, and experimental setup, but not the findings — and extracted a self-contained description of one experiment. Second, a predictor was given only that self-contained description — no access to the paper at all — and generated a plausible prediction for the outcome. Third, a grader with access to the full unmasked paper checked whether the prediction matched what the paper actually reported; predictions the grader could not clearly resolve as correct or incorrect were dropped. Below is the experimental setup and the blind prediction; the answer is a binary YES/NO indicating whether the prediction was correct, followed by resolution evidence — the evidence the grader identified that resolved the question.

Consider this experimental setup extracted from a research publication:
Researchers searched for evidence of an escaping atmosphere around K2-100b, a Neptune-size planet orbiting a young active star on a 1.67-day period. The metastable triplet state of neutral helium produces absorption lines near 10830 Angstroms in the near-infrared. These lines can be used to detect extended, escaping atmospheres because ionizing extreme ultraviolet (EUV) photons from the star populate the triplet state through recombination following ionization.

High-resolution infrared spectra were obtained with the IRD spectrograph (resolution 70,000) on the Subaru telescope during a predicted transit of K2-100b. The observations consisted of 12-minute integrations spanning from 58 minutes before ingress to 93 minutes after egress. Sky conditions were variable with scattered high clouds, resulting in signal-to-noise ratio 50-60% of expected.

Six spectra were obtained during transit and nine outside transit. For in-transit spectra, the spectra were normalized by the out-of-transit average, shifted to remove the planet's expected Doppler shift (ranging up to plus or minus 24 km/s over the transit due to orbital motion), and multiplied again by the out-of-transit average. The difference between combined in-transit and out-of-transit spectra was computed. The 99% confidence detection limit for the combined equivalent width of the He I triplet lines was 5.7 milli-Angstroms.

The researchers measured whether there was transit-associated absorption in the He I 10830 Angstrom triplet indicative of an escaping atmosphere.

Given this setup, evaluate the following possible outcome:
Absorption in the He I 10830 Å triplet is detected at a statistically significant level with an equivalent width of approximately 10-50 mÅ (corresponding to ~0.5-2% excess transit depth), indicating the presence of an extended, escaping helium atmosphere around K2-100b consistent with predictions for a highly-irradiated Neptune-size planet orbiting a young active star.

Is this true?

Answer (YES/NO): NO